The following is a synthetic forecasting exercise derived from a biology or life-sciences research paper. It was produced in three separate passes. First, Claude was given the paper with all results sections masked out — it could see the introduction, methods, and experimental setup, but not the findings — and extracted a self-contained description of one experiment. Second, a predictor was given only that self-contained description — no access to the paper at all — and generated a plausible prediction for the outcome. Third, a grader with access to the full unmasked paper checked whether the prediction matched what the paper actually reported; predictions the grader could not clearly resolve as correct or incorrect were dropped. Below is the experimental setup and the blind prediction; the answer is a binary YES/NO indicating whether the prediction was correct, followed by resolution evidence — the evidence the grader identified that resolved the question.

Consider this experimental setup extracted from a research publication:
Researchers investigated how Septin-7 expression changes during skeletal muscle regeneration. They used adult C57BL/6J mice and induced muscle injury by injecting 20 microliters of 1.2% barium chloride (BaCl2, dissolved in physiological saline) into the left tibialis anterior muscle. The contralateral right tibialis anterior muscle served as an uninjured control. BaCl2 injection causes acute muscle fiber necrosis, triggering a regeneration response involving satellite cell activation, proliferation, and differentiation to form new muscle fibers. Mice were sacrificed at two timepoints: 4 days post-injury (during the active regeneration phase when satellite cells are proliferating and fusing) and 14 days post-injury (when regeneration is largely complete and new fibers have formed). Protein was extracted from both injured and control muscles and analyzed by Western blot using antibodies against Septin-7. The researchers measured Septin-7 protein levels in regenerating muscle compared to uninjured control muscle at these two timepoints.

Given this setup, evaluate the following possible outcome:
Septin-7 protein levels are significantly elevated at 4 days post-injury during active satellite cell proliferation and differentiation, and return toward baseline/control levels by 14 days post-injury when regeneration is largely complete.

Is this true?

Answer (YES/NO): NO